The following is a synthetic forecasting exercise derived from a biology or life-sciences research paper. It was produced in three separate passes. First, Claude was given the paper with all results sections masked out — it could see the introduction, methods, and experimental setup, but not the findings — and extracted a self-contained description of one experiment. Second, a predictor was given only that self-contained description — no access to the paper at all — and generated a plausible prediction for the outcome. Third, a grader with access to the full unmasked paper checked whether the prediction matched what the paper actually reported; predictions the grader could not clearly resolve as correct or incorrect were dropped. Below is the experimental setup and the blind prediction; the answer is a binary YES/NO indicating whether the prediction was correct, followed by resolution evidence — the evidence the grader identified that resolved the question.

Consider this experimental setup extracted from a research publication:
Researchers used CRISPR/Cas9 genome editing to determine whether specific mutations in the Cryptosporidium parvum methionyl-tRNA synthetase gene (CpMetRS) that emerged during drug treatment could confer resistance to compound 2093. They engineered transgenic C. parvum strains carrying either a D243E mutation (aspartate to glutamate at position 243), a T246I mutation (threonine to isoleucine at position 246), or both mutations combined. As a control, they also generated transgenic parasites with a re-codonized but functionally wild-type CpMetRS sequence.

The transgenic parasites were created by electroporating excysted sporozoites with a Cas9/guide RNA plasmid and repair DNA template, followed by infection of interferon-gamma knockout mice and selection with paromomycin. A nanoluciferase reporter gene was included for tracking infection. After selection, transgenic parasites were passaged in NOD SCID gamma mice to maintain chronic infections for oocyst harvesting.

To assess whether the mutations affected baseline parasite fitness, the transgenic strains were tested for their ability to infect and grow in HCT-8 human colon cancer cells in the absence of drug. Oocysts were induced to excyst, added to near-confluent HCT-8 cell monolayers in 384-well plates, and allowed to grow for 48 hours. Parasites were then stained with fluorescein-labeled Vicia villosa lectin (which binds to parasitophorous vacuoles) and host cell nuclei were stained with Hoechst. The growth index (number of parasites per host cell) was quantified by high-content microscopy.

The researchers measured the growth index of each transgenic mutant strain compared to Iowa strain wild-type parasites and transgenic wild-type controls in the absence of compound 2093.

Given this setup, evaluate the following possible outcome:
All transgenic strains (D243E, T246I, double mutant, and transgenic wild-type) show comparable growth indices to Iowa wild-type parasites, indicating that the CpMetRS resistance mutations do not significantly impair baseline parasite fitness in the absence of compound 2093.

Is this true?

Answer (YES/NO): YES